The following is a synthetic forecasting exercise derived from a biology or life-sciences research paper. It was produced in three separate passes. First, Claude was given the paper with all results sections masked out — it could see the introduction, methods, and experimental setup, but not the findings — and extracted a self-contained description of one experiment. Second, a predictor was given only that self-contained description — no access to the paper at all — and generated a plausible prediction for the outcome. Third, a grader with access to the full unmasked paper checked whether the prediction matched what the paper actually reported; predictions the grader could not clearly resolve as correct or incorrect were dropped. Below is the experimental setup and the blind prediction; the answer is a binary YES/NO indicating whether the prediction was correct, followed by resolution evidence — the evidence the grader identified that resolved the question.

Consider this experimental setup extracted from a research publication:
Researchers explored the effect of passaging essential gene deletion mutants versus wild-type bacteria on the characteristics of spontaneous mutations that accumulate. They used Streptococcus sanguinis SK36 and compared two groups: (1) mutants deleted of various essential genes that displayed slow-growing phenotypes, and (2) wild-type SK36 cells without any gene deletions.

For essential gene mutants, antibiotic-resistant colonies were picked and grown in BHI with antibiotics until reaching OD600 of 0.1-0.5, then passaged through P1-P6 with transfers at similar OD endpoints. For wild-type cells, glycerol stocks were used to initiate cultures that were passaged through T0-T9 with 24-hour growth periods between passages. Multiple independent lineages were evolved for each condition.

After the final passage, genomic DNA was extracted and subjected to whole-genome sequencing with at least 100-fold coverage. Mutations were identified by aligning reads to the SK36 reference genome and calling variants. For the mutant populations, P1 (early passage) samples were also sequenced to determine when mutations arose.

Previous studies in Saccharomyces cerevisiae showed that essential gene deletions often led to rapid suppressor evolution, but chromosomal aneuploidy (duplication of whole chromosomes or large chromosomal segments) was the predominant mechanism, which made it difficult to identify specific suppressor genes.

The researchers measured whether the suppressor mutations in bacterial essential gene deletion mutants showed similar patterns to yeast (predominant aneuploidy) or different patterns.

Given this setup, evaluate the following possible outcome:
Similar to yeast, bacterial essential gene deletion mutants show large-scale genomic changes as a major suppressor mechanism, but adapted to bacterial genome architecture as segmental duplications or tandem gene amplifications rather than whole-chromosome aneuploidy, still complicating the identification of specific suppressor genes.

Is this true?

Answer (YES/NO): NO